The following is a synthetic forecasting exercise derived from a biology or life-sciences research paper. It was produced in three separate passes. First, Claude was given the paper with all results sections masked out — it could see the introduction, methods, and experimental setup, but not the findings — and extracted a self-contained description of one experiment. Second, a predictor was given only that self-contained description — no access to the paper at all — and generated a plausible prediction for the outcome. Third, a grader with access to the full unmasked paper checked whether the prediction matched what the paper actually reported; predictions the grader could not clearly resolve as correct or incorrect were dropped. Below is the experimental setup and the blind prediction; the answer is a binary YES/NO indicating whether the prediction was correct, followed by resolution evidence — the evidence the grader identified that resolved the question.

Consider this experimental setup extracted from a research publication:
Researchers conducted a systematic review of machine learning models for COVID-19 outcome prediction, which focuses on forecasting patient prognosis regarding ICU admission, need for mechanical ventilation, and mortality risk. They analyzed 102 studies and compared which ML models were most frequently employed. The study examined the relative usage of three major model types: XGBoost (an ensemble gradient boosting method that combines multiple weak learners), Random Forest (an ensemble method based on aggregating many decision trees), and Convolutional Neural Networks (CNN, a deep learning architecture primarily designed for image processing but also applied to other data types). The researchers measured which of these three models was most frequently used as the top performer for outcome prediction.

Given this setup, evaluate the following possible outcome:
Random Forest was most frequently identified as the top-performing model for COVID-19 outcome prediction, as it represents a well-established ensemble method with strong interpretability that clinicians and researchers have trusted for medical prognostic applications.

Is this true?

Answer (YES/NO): NO